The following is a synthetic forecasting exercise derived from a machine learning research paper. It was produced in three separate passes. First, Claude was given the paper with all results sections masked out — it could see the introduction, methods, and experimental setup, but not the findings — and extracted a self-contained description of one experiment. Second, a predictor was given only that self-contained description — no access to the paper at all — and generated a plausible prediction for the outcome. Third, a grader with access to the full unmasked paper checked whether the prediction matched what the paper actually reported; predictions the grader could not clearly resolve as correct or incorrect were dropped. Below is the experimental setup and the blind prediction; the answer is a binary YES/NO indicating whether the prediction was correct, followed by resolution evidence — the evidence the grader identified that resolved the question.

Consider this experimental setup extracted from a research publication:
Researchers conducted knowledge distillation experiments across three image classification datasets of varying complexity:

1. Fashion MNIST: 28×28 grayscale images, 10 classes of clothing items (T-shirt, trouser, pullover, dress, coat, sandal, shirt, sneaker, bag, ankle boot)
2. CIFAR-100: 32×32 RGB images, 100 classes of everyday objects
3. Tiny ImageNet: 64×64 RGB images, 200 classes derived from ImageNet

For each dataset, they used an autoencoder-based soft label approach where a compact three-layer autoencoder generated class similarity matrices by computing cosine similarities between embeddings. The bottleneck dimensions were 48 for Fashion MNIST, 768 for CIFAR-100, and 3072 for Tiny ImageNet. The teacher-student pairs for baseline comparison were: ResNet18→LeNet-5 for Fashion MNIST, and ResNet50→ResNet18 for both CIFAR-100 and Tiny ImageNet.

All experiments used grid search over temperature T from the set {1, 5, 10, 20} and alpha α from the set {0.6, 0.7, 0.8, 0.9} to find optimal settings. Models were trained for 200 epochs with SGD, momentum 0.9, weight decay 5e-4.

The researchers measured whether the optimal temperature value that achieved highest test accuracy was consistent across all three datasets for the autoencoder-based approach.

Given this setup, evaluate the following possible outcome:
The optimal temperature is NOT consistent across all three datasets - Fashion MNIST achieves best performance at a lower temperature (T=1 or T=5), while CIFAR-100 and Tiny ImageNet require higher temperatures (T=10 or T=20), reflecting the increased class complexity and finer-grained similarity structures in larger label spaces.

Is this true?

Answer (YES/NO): NO